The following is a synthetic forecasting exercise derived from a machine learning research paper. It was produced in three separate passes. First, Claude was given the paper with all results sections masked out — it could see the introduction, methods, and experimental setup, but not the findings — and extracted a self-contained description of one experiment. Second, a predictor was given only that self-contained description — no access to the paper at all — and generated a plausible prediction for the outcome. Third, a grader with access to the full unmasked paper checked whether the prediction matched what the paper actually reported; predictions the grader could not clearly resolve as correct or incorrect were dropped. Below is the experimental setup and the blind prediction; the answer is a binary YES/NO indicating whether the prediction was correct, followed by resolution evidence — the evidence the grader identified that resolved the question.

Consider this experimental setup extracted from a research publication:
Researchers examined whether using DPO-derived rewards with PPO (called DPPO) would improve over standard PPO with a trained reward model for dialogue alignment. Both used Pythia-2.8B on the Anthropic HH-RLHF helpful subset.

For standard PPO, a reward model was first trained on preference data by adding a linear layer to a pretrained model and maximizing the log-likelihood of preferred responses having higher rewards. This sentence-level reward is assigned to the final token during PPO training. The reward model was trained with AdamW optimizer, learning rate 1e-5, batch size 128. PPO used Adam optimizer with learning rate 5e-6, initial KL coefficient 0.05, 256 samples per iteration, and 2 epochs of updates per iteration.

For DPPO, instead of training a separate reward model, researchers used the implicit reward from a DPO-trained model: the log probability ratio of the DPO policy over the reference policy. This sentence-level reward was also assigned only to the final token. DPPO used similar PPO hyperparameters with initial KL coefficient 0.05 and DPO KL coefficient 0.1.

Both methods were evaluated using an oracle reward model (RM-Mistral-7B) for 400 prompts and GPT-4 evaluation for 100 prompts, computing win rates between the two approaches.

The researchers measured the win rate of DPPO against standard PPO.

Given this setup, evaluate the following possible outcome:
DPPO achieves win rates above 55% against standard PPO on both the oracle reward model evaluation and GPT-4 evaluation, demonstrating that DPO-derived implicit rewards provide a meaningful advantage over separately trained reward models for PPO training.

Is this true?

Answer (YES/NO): NO